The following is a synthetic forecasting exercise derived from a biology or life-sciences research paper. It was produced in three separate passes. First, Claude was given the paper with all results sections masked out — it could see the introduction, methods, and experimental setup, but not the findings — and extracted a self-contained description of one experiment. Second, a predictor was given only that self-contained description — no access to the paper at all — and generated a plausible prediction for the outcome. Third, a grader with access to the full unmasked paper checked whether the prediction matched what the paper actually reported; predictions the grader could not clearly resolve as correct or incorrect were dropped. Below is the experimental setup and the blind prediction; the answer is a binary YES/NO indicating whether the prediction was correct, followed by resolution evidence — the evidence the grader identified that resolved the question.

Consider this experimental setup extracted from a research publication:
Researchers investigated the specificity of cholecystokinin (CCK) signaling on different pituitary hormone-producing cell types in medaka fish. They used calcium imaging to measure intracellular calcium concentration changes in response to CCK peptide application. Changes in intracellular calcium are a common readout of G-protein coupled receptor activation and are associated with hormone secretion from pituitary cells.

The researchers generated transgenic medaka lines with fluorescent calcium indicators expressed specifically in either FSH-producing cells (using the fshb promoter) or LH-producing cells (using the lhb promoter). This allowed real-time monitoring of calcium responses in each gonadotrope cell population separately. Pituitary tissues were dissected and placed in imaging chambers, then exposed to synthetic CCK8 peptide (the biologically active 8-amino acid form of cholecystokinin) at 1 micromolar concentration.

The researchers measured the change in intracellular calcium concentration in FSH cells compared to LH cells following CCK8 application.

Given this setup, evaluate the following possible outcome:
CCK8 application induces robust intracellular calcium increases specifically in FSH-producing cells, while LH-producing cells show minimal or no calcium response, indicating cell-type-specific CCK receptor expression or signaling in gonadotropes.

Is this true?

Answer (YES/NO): YES